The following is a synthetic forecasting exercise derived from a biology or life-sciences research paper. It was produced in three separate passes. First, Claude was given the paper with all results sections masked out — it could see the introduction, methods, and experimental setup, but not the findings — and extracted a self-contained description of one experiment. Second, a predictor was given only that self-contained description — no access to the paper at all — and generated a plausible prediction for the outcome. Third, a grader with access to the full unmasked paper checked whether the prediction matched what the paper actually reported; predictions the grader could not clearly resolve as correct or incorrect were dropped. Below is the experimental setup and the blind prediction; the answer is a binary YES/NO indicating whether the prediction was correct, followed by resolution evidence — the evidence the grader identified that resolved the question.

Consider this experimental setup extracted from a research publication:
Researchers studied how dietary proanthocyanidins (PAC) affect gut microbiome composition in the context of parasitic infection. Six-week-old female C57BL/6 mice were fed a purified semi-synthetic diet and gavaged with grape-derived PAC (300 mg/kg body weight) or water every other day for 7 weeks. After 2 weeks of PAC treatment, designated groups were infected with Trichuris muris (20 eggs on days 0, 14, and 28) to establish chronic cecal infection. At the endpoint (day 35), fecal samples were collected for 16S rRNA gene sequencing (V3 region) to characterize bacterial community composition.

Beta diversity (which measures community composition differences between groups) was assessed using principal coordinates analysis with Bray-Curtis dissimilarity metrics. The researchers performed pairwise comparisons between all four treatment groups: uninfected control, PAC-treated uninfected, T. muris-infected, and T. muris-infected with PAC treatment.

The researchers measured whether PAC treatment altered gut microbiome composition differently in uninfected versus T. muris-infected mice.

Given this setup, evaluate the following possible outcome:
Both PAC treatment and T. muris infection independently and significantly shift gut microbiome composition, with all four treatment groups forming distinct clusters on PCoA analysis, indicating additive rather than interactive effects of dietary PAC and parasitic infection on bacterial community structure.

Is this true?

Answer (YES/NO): NO